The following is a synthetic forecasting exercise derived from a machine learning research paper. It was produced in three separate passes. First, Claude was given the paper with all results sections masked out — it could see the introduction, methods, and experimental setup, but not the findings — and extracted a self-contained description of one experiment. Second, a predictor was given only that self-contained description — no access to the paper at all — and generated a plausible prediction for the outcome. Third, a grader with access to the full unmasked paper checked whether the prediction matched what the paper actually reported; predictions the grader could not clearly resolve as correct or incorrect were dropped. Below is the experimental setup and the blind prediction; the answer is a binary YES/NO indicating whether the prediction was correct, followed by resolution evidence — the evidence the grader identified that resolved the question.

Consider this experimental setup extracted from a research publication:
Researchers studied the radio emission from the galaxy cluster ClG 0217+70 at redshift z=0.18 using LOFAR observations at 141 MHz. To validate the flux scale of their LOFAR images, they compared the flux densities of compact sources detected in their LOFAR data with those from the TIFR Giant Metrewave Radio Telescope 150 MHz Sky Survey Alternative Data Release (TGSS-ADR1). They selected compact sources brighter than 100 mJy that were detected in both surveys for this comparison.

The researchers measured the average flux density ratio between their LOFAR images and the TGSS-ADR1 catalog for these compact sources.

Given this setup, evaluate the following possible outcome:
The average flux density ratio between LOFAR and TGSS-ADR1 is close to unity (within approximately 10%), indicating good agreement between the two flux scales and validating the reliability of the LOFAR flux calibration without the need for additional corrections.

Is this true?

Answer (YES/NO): YES